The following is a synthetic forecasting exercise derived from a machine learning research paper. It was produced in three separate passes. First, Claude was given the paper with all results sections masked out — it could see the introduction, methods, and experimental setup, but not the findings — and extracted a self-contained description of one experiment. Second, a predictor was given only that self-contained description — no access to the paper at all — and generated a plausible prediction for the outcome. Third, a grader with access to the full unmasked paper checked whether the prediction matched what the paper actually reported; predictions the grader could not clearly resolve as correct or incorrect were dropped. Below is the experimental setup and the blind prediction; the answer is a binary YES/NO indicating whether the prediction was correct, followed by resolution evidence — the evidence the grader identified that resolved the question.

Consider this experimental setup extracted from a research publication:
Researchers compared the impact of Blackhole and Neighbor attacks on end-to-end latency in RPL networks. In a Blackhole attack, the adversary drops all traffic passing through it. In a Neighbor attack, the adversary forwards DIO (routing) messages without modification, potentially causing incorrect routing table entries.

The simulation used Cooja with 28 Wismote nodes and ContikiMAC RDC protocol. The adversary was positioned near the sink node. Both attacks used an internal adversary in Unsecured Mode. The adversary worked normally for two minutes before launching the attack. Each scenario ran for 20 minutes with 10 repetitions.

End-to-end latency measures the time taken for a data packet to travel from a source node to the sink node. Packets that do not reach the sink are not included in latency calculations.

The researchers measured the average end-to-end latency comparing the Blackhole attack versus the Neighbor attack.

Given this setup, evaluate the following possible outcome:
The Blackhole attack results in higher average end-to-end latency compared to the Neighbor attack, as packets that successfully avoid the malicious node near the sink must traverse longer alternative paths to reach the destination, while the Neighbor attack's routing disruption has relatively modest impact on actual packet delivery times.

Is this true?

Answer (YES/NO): NO